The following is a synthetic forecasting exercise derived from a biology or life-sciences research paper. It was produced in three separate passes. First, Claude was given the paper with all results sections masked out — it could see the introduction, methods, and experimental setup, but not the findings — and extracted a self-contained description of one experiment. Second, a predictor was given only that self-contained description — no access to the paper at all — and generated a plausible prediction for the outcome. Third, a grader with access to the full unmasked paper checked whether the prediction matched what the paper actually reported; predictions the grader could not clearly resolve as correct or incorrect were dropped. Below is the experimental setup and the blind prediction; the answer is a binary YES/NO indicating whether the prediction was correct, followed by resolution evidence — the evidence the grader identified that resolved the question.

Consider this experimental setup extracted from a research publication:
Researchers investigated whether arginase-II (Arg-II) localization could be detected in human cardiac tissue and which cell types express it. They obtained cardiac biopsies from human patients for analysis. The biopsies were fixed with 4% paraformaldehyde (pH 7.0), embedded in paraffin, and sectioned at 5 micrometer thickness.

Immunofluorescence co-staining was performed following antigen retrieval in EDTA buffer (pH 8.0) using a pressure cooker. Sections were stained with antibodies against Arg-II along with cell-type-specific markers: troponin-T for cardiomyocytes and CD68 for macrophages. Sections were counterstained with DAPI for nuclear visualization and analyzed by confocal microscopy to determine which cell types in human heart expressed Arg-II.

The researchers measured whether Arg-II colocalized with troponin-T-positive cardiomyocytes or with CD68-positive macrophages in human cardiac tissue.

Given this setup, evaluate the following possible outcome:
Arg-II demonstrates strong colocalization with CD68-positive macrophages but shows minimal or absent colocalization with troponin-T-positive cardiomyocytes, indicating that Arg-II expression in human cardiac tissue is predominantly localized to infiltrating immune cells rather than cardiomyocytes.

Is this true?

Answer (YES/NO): YES